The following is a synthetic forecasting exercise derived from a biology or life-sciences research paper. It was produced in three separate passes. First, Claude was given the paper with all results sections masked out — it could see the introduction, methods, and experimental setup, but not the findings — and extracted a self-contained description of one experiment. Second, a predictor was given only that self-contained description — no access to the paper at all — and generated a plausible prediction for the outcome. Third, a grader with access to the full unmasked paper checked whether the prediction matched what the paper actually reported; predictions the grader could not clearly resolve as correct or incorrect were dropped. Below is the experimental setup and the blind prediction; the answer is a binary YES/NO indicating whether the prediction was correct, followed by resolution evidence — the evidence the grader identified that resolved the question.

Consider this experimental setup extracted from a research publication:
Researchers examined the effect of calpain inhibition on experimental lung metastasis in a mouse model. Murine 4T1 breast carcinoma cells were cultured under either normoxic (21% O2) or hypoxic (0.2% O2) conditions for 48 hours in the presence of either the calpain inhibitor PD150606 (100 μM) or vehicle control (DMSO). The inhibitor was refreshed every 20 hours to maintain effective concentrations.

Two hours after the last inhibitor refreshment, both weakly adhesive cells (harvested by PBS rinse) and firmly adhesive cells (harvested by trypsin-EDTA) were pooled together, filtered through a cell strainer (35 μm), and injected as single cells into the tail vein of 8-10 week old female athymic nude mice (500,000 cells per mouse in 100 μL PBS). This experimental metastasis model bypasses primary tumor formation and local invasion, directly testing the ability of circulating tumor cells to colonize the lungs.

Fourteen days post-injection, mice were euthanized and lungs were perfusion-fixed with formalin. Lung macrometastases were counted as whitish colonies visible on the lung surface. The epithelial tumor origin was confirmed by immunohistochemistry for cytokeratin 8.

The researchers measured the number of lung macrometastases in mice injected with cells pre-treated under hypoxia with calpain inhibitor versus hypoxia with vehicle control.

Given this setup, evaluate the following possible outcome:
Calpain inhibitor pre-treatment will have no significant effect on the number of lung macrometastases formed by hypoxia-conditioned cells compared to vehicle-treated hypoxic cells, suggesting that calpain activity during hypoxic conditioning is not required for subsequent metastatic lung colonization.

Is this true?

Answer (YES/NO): NO